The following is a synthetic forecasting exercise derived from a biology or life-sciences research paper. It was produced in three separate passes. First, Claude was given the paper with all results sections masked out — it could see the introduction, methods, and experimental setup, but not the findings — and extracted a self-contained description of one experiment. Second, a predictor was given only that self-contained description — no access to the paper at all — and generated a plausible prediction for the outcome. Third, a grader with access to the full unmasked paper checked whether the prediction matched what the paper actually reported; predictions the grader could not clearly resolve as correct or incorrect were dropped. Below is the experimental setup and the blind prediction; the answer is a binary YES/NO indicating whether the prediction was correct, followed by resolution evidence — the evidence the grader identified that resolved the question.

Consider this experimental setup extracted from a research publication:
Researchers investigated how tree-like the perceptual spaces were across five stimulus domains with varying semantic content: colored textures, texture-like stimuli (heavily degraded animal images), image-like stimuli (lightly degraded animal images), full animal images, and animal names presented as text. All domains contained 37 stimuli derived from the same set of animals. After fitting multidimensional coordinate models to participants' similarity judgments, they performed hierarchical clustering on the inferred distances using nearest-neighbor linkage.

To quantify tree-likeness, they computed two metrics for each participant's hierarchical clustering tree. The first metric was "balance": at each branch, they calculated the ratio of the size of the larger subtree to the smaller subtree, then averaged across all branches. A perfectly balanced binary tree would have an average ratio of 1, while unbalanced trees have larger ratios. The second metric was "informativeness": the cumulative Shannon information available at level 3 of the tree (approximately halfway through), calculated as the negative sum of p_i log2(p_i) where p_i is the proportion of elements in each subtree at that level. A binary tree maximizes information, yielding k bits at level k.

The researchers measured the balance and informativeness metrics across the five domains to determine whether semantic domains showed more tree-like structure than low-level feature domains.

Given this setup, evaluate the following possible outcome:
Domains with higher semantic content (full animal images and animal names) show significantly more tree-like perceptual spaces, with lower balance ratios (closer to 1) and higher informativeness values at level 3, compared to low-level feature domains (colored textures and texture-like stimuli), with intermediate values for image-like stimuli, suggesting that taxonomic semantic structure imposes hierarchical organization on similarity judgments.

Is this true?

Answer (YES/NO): NO